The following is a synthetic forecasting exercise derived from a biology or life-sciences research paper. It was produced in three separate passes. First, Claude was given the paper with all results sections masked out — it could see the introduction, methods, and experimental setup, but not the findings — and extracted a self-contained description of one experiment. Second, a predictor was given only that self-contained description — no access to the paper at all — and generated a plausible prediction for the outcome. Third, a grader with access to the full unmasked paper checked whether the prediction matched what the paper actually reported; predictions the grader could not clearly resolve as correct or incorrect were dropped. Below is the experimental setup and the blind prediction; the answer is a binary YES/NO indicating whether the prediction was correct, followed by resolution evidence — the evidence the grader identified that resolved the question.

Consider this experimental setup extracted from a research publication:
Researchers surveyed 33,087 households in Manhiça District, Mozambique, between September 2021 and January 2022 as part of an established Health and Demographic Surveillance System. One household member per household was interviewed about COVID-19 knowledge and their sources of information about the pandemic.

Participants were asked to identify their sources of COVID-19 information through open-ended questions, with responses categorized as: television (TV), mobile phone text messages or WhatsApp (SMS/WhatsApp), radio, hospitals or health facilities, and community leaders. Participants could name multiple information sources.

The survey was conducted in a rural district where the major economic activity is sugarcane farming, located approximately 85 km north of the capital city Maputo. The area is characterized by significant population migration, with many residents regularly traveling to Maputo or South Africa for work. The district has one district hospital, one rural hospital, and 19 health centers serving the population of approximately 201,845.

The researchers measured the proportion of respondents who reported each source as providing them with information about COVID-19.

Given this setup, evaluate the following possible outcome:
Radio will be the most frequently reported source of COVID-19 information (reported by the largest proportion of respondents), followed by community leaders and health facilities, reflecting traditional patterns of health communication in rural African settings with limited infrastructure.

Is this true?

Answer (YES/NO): NO